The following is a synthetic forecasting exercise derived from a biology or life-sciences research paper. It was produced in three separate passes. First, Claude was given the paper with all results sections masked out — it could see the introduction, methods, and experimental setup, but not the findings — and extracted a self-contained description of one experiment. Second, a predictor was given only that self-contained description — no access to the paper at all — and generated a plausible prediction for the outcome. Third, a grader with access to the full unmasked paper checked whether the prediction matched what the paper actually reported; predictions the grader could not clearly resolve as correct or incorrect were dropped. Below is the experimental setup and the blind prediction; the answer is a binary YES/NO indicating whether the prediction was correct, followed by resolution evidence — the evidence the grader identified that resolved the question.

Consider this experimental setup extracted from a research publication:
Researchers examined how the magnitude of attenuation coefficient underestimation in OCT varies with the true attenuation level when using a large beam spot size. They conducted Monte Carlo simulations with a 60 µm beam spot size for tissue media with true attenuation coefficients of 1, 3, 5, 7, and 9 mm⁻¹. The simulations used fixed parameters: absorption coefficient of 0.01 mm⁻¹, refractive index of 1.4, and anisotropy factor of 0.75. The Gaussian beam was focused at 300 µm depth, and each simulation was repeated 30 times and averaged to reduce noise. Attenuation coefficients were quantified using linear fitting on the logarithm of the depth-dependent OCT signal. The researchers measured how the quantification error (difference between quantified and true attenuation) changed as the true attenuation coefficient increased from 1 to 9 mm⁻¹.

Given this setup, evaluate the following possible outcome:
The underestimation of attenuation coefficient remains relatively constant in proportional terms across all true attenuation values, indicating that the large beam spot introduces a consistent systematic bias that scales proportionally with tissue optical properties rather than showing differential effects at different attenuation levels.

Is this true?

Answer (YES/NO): NO